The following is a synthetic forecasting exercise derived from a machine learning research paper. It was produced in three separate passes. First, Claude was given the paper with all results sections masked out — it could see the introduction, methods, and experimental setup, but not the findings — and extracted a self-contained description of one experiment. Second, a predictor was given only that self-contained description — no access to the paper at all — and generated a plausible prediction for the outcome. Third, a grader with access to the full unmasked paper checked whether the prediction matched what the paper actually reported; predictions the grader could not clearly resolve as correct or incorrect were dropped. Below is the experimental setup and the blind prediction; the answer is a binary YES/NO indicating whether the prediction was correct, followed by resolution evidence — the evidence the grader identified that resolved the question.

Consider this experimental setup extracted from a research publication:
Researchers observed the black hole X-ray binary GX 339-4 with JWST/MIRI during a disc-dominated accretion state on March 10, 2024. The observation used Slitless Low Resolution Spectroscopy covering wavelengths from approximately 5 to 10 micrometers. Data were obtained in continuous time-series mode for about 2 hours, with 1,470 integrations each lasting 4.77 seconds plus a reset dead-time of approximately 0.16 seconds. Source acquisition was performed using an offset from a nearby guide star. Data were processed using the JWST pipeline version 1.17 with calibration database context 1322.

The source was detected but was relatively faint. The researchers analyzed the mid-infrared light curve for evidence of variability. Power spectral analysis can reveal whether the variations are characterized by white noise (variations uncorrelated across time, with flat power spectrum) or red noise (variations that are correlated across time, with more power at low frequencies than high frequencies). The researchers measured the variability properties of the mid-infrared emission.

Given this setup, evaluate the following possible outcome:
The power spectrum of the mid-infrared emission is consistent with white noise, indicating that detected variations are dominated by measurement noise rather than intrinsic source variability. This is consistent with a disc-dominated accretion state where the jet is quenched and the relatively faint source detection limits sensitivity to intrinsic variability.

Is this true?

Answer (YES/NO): NO